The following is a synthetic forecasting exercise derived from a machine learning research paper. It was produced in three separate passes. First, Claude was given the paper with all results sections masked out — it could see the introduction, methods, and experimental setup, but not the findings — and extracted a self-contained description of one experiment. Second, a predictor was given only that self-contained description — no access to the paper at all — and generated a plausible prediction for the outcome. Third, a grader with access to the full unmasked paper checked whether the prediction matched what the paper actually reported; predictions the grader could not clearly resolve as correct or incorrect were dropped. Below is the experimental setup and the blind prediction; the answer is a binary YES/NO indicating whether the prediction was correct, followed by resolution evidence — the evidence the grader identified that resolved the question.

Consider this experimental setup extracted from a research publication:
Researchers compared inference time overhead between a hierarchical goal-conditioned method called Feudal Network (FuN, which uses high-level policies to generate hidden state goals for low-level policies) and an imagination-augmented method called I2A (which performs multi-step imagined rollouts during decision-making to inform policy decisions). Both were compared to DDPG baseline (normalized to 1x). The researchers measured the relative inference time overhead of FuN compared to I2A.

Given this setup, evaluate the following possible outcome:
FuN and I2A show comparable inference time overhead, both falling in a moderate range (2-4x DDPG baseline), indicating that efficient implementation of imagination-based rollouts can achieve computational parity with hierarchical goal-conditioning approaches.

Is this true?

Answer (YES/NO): NO